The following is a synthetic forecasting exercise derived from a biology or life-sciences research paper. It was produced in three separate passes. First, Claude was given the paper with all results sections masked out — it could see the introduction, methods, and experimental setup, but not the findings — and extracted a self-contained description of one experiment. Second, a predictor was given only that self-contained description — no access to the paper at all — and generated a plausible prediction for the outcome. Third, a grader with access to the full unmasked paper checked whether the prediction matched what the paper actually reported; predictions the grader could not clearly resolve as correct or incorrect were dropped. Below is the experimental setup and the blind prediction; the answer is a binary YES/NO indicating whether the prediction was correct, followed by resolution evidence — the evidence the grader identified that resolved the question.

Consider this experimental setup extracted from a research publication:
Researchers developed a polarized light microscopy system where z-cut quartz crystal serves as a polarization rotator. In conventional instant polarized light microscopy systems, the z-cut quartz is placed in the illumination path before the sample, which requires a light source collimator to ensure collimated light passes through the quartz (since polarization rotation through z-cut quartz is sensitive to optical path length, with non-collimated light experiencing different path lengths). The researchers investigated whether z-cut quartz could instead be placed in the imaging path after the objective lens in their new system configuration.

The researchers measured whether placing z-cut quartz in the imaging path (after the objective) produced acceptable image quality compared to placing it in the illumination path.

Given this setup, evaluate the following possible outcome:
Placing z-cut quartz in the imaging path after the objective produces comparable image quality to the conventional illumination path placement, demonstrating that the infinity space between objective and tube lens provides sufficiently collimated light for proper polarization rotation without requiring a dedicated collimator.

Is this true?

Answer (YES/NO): YES